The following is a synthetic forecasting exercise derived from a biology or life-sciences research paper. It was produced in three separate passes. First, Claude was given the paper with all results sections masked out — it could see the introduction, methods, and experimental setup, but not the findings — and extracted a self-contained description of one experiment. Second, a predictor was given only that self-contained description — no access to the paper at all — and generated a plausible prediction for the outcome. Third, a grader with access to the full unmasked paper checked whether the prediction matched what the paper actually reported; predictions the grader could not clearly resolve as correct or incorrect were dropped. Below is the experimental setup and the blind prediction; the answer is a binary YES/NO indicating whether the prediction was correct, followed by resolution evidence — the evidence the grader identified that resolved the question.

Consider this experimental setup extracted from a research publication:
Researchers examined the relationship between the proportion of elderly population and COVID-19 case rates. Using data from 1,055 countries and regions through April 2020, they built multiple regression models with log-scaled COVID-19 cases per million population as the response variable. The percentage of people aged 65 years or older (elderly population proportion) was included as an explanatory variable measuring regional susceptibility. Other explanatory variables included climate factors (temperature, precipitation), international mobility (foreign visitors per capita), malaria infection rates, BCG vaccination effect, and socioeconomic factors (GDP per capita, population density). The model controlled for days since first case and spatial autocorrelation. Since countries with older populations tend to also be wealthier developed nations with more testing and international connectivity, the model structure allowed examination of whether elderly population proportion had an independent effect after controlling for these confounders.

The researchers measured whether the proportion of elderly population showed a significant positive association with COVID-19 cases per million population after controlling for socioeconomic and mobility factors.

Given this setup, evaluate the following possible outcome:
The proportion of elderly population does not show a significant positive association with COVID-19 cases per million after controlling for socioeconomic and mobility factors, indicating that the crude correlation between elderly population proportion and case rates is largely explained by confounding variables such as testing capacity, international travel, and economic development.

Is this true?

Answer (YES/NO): NO